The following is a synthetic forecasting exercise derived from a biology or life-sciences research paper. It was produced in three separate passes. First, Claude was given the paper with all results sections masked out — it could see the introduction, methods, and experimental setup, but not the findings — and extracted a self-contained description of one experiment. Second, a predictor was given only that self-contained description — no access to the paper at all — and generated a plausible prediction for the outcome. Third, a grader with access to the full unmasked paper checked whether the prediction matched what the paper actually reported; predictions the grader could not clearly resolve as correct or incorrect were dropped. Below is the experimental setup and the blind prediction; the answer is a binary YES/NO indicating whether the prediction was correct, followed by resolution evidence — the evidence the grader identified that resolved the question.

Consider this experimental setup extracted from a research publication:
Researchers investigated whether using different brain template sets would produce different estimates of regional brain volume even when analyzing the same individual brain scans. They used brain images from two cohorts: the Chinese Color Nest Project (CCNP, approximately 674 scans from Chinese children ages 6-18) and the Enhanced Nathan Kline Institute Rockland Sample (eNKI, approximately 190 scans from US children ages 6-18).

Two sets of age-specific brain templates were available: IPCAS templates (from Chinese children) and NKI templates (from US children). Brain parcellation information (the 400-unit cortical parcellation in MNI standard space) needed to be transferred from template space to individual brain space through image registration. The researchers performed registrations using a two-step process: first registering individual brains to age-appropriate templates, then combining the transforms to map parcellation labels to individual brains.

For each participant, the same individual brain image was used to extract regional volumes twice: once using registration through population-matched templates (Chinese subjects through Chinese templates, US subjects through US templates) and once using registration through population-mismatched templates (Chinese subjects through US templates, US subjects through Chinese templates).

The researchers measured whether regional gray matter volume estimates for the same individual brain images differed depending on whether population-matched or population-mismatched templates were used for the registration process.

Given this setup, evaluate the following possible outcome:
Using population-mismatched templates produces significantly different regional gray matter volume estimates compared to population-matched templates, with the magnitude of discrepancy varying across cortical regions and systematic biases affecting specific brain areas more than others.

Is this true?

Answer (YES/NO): YES